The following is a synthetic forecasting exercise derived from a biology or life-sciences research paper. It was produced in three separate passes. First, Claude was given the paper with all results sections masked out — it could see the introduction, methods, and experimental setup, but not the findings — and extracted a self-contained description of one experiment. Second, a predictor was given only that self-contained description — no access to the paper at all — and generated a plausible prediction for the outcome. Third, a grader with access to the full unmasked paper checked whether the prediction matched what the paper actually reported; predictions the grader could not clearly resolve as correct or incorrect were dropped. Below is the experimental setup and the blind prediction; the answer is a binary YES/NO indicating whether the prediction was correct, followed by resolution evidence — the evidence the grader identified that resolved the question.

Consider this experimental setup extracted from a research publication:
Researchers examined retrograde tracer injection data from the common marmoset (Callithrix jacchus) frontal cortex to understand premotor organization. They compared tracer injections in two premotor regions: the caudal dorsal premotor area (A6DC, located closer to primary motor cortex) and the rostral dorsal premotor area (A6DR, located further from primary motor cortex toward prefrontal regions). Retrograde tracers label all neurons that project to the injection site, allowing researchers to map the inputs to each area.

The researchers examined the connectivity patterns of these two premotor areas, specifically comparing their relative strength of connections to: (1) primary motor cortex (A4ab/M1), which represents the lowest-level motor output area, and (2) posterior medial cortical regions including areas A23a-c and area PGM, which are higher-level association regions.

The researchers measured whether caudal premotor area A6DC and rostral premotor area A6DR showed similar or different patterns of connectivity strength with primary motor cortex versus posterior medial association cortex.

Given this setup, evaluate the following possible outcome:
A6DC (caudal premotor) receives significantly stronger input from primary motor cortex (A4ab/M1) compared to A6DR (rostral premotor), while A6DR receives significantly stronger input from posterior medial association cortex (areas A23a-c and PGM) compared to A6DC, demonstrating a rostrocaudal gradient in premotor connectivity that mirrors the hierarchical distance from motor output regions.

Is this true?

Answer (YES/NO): NO